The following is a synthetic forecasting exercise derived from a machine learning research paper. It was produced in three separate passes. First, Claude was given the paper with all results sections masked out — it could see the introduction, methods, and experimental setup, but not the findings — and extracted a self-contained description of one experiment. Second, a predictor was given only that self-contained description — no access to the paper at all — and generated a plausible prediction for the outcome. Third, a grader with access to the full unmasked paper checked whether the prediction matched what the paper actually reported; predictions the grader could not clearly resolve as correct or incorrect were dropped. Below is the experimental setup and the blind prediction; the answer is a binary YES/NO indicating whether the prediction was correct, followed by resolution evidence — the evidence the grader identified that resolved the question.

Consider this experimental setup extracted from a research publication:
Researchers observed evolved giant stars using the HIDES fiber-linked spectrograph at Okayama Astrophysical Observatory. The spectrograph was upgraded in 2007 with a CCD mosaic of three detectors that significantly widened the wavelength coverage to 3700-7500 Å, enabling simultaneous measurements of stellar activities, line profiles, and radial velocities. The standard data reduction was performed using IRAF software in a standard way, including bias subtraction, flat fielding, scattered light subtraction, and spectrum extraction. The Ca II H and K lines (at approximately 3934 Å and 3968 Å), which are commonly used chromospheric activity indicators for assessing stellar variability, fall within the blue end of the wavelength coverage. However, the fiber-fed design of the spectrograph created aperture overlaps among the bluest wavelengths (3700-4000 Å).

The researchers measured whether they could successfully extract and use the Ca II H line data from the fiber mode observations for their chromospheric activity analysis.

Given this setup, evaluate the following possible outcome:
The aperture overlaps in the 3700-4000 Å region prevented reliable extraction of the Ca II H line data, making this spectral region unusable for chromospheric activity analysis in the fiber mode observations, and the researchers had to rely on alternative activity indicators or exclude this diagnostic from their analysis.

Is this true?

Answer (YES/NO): YES